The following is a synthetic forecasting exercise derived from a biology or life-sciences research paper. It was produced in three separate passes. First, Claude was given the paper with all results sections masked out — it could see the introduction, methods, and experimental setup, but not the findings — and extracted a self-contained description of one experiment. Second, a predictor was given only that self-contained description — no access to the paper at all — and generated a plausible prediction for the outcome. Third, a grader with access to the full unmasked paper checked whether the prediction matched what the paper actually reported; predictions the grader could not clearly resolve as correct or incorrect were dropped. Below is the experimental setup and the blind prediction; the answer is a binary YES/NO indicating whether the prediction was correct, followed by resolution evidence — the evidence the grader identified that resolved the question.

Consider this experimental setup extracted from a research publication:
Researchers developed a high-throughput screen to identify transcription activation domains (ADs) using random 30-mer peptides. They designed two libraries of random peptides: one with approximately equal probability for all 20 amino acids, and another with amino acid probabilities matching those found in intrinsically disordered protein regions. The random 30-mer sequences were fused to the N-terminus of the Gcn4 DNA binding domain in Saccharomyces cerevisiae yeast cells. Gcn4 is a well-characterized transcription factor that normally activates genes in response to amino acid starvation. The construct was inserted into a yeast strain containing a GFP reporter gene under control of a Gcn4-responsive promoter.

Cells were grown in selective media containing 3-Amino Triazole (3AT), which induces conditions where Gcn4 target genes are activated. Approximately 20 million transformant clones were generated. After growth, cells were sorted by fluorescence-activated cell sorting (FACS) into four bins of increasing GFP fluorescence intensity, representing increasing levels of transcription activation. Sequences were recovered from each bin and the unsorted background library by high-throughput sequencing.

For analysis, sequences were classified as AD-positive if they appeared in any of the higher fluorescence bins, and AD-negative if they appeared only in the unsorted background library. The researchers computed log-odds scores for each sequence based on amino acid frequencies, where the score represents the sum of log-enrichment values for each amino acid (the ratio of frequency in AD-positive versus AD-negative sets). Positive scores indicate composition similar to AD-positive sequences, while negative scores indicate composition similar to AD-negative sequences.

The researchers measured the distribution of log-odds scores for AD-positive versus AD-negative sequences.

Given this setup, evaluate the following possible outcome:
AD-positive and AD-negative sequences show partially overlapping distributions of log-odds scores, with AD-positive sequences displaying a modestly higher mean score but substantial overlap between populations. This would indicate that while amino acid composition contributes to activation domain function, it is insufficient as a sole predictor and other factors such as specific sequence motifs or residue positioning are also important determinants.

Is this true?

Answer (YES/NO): NO